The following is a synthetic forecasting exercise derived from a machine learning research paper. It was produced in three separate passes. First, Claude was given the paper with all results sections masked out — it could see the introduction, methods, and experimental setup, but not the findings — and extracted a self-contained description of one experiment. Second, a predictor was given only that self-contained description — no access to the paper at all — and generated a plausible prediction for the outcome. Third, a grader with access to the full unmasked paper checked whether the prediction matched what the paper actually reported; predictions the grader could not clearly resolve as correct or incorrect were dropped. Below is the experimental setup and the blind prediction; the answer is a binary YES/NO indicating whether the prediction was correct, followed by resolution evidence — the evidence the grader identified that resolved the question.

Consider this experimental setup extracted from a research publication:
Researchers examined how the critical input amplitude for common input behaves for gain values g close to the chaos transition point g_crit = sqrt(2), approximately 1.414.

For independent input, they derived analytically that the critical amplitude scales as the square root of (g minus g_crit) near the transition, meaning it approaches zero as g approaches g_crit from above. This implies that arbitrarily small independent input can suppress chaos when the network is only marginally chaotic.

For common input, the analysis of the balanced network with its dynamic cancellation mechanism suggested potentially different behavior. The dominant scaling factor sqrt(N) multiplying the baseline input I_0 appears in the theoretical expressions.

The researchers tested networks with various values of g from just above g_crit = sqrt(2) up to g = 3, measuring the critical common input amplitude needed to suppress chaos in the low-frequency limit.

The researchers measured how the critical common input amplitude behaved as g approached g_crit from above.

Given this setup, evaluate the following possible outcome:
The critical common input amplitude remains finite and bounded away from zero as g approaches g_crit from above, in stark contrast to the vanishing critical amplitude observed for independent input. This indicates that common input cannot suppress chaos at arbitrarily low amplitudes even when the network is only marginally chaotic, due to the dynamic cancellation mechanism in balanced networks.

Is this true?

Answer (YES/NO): YES